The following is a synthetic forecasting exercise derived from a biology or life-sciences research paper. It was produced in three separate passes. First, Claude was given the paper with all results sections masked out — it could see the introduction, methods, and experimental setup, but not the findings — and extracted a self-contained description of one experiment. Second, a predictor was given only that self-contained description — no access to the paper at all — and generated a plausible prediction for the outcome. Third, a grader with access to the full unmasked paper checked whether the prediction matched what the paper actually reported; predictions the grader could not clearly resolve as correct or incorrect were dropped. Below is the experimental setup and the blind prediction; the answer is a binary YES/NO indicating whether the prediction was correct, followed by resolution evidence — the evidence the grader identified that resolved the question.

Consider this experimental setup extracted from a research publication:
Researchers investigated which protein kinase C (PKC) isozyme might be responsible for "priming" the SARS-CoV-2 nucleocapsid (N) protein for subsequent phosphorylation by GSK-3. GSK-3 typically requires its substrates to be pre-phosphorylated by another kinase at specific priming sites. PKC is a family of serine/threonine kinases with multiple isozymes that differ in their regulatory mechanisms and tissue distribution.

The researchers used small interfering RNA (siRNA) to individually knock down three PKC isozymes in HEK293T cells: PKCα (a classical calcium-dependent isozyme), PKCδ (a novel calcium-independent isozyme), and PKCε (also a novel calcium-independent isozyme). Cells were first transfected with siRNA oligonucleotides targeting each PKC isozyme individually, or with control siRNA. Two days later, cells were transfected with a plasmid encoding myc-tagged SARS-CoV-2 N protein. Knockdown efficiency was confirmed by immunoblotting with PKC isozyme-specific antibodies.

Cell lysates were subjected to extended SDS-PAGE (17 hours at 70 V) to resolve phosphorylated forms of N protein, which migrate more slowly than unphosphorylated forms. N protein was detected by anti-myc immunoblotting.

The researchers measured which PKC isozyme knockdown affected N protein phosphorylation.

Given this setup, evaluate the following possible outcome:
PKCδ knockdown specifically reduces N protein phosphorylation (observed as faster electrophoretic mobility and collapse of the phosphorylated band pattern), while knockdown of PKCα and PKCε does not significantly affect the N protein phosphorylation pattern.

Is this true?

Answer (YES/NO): NO